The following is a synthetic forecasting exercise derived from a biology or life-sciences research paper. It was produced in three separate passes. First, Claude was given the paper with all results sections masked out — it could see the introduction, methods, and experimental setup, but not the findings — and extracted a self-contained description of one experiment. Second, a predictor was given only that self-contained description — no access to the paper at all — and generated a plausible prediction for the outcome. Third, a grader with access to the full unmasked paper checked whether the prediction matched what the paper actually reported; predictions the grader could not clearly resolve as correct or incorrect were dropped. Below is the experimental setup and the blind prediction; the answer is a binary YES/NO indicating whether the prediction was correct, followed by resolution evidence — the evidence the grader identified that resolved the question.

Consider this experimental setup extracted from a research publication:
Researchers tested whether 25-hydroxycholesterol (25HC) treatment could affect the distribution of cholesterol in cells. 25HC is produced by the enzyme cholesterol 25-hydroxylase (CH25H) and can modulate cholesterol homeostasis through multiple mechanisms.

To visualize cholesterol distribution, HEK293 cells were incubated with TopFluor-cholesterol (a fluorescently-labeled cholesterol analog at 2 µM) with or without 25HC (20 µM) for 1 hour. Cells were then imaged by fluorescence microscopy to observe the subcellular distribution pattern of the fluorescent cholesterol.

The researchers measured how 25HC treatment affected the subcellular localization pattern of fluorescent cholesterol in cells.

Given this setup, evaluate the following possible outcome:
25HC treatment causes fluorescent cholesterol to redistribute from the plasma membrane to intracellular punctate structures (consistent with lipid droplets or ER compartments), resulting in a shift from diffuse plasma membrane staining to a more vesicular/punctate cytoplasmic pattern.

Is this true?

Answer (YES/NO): NO